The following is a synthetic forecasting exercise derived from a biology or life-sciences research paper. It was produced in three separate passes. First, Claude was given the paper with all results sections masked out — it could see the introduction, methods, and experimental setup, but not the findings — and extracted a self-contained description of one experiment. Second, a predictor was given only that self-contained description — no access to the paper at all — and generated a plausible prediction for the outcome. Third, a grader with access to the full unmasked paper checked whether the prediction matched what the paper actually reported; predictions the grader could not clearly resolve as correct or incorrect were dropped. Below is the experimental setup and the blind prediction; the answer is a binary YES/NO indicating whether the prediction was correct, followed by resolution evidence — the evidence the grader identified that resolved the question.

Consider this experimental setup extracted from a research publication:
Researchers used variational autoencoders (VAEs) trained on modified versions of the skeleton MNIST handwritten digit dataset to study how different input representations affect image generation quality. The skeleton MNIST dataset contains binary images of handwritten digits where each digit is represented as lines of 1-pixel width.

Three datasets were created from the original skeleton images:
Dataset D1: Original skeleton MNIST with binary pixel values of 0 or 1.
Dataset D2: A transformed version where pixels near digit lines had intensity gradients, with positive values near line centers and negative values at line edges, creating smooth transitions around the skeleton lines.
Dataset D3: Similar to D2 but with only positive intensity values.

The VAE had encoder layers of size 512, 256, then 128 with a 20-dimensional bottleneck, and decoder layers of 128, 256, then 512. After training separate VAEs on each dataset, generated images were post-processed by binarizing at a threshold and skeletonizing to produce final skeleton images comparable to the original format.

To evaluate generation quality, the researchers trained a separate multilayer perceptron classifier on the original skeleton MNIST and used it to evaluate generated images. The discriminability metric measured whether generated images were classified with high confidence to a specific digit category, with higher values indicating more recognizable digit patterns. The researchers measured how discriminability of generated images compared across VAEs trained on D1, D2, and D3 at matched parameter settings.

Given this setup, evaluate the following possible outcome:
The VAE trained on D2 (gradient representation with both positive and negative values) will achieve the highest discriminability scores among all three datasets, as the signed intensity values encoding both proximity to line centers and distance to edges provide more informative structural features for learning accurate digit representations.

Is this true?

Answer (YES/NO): NO